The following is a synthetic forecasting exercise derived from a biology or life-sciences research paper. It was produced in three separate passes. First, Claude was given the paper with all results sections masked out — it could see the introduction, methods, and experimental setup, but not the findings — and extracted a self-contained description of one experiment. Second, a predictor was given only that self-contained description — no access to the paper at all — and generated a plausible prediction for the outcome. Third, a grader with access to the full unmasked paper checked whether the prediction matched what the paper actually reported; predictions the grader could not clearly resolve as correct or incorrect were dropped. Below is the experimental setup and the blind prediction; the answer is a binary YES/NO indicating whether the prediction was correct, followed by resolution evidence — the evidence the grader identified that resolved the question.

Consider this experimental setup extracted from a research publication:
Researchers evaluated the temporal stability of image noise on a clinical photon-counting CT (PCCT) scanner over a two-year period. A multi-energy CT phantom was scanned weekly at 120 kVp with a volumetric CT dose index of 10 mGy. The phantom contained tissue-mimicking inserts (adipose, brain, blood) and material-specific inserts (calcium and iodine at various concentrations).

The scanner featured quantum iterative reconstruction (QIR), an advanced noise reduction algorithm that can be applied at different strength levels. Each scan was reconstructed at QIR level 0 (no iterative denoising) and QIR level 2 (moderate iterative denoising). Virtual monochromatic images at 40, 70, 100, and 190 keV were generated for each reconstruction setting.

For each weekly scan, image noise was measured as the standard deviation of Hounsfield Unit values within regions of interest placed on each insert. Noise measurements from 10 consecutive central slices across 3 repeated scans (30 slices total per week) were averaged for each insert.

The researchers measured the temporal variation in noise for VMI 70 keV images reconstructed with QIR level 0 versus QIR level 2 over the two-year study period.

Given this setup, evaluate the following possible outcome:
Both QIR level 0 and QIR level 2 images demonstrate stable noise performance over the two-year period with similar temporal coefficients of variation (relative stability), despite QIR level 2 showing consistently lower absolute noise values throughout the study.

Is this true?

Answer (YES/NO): YES